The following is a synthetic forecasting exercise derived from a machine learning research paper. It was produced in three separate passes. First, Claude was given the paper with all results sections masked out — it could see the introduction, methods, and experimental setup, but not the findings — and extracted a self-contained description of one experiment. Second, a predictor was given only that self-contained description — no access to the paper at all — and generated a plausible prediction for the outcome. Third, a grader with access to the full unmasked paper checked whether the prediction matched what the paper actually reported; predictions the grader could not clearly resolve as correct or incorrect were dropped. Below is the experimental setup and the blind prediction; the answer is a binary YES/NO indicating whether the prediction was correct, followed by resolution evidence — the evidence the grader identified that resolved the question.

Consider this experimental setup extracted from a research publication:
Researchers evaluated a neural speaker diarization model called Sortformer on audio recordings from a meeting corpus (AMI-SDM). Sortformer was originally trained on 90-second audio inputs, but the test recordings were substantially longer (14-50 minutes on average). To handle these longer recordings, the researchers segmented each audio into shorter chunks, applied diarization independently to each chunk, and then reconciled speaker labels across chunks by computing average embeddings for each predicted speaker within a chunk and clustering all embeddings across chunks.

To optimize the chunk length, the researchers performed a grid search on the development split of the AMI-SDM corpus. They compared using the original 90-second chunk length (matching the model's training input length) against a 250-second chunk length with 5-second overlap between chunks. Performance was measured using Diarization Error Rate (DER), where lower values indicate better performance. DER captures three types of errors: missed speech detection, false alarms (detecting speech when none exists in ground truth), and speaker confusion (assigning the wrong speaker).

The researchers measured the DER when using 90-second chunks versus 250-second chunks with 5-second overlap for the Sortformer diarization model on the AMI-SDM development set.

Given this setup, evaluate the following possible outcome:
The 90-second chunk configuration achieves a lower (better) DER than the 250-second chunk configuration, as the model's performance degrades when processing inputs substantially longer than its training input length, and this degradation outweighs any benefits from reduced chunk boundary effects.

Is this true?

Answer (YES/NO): NO